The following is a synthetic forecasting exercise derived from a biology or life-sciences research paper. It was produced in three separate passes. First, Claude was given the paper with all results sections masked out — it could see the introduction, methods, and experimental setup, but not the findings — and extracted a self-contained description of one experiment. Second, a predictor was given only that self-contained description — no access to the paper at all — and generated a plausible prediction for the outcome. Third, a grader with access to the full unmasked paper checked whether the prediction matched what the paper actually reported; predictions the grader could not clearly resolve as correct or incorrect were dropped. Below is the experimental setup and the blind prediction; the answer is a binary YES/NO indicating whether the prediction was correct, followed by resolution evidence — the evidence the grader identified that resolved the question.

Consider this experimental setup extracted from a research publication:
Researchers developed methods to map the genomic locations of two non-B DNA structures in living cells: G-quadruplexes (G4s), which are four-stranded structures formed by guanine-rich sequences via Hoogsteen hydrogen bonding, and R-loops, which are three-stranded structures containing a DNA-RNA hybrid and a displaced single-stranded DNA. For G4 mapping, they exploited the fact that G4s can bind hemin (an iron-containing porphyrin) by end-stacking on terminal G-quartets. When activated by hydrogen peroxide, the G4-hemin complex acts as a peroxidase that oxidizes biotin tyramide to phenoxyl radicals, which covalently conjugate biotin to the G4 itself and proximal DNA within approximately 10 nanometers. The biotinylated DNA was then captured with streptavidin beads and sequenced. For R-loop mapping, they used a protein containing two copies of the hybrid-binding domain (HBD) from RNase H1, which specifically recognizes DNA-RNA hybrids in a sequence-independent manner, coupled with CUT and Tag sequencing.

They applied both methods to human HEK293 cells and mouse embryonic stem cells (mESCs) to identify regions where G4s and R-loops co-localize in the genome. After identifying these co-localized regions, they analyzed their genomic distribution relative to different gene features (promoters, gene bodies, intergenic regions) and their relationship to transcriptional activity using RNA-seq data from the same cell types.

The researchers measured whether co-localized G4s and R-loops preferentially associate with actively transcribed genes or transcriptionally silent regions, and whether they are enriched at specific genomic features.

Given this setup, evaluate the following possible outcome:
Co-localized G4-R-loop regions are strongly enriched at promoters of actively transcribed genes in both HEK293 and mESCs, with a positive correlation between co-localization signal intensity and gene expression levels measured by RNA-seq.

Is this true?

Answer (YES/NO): YES